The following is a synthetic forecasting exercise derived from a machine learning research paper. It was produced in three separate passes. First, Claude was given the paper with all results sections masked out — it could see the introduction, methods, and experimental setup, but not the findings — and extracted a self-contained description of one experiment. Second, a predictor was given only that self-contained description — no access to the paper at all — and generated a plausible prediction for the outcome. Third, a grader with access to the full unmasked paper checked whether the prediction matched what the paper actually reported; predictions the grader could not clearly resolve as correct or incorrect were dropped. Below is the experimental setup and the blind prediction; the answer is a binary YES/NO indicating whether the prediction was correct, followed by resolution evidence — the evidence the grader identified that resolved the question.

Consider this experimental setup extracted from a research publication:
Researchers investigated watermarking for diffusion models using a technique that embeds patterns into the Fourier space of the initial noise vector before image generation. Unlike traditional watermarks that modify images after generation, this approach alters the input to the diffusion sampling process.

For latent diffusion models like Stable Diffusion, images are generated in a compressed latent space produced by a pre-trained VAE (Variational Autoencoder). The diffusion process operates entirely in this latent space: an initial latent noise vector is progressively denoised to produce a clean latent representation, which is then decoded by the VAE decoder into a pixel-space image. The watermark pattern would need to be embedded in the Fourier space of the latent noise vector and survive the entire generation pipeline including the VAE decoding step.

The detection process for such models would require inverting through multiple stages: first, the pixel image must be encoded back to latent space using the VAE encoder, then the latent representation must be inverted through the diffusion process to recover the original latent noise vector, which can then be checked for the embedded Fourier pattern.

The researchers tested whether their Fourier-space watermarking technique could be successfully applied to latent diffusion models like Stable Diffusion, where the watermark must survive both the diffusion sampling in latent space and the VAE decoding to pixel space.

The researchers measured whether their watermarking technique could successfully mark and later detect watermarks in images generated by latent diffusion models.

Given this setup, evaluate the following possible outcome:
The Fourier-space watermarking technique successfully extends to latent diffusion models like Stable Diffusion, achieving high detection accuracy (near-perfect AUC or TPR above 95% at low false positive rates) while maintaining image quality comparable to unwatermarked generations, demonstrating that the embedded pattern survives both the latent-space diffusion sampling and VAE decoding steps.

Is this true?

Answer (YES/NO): YES